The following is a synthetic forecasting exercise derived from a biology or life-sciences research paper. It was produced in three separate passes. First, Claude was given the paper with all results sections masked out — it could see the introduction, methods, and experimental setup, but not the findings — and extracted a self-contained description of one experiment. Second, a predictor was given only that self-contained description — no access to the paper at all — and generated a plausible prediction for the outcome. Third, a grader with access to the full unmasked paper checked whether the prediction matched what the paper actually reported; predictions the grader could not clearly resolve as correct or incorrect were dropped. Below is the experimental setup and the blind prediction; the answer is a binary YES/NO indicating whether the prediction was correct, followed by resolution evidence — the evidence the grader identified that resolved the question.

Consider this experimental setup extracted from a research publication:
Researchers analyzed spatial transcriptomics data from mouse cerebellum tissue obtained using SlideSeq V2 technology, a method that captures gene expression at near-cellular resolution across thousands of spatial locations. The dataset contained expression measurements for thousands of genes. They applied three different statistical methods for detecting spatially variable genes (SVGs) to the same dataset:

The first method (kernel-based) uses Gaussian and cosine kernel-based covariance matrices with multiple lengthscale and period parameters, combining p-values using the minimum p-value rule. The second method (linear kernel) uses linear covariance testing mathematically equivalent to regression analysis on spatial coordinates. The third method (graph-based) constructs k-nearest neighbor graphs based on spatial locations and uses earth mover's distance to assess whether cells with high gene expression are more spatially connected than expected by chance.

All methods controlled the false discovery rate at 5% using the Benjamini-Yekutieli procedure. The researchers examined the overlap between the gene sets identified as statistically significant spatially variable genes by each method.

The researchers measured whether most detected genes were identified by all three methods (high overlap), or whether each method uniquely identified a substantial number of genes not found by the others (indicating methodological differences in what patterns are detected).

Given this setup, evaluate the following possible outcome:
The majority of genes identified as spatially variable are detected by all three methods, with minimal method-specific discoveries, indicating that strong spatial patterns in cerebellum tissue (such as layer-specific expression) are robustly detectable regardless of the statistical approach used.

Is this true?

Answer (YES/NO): NO